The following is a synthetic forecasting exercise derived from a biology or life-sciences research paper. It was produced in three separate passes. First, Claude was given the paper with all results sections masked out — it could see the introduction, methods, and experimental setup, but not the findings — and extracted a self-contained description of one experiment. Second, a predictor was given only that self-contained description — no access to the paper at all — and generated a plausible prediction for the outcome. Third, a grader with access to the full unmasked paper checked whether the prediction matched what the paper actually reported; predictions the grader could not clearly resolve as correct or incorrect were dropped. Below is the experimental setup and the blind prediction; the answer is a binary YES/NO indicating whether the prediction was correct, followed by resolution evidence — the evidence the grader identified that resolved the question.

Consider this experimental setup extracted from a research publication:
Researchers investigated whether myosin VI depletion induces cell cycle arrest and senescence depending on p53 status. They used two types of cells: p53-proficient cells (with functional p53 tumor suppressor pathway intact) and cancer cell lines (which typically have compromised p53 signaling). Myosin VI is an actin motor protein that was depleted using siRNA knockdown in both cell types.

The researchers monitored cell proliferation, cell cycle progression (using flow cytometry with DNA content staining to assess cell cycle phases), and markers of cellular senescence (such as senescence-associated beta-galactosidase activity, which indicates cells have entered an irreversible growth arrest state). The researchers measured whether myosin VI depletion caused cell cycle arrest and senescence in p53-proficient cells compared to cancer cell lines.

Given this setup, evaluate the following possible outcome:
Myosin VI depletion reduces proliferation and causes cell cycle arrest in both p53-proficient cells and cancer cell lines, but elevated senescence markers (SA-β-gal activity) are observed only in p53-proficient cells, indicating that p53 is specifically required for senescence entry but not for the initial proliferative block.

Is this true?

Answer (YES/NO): NO